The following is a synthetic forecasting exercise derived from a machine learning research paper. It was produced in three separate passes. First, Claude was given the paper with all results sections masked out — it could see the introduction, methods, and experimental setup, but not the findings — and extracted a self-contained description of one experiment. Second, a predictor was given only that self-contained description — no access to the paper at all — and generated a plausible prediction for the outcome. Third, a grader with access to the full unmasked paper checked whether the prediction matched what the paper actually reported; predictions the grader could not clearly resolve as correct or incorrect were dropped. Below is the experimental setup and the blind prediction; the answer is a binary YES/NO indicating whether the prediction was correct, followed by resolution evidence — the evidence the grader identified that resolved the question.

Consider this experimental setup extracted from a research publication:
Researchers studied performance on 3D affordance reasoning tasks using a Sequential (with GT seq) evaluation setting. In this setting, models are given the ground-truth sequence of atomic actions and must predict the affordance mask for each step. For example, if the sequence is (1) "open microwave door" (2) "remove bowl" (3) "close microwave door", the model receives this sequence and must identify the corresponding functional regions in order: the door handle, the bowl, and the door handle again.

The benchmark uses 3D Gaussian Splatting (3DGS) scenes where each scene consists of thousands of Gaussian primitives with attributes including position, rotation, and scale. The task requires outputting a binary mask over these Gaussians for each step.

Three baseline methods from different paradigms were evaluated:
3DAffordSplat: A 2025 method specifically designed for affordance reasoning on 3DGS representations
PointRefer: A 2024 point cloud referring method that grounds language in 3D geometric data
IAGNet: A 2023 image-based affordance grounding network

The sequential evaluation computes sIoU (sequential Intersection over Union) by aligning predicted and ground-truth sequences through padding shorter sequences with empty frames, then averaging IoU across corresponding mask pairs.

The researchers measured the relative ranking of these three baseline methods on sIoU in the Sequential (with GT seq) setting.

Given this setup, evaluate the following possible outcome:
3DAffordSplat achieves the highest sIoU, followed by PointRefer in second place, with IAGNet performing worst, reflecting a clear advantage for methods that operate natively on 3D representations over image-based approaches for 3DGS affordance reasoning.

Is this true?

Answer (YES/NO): NO